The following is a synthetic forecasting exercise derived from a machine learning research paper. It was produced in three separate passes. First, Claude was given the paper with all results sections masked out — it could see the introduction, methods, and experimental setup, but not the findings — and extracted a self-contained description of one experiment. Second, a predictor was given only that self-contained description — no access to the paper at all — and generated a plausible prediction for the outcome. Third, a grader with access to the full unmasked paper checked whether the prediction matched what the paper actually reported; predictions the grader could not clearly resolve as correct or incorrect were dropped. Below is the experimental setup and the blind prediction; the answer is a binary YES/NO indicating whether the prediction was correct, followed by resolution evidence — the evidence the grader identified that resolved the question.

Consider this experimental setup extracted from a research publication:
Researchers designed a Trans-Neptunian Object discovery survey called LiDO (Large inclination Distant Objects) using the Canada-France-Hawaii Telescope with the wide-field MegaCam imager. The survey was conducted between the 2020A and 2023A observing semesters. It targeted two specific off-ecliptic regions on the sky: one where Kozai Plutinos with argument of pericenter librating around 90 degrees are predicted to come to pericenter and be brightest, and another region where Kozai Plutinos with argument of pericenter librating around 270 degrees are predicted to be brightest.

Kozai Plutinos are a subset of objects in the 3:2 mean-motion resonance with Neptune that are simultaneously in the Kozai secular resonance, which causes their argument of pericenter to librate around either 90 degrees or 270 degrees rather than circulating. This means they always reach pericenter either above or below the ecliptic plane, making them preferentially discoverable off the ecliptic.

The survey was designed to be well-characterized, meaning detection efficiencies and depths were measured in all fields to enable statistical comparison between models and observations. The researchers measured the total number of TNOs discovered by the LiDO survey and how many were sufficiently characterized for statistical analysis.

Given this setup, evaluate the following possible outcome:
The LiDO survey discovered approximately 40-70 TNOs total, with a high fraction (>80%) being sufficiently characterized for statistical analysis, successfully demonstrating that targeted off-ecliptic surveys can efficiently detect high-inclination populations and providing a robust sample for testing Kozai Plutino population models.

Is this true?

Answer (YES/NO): NO